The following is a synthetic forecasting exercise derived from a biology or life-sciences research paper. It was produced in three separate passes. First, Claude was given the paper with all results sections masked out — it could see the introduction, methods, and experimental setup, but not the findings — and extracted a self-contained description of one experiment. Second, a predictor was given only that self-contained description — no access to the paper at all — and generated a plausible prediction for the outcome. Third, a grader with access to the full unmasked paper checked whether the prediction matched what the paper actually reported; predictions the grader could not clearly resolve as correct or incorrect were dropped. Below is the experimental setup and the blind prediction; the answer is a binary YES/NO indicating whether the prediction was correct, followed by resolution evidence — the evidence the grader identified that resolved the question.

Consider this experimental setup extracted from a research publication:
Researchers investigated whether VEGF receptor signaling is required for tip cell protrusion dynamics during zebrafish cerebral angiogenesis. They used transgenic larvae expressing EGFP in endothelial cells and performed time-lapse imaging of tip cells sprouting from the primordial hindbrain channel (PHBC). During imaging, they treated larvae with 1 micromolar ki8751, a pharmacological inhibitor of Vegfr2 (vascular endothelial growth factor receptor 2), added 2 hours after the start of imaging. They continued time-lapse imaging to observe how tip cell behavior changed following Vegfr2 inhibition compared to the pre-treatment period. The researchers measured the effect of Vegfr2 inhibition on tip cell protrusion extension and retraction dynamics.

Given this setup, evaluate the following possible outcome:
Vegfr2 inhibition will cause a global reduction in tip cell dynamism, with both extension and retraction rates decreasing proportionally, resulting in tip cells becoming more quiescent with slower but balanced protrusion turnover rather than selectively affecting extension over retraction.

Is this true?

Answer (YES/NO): NO